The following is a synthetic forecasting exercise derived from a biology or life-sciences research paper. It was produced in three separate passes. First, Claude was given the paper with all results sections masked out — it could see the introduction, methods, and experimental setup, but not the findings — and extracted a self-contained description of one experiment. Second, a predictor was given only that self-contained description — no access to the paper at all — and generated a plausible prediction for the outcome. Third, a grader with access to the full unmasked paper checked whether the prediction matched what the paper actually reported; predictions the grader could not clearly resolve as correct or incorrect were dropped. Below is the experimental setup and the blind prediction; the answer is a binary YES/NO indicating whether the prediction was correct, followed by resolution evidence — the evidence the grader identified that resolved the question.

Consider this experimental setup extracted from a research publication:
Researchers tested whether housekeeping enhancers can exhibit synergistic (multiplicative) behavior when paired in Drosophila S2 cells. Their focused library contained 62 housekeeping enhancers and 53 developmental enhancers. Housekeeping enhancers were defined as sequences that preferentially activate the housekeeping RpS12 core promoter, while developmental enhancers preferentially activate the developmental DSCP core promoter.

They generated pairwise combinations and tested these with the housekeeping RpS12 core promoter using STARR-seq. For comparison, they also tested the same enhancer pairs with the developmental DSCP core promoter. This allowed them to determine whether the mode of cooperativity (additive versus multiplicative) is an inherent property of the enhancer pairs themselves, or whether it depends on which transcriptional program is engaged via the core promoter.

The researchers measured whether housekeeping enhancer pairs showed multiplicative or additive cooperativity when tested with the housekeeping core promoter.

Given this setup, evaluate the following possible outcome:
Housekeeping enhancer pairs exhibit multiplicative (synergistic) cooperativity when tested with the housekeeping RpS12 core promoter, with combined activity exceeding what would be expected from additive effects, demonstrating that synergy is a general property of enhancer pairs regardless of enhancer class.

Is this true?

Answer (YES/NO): NO